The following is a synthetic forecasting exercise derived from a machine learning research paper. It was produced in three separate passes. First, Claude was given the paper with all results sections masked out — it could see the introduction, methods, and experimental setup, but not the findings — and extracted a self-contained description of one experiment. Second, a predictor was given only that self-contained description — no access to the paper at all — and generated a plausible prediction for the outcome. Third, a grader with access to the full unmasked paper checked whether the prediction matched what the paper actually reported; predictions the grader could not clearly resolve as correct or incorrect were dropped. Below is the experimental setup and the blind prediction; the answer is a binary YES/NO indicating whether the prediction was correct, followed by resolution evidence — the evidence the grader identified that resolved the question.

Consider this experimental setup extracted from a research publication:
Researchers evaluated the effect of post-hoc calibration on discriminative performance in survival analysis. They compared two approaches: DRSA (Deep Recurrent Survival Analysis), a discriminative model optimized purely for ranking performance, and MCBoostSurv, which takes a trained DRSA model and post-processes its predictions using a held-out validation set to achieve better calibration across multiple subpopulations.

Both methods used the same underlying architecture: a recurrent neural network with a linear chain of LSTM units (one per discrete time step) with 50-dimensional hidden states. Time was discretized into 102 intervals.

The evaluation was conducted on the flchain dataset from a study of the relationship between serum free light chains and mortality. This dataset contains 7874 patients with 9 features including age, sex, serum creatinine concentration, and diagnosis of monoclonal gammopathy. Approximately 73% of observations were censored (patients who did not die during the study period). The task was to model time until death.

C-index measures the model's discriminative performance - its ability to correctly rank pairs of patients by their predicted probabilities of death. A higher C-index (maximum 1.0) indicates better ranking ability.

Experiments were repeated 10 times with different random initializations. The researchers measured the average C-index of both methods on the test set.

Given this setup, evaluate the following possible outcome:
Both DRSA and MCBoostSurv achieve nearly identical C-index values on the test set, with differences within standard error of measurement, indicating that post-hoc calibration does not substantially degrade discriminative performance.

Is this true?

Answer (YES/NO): NO